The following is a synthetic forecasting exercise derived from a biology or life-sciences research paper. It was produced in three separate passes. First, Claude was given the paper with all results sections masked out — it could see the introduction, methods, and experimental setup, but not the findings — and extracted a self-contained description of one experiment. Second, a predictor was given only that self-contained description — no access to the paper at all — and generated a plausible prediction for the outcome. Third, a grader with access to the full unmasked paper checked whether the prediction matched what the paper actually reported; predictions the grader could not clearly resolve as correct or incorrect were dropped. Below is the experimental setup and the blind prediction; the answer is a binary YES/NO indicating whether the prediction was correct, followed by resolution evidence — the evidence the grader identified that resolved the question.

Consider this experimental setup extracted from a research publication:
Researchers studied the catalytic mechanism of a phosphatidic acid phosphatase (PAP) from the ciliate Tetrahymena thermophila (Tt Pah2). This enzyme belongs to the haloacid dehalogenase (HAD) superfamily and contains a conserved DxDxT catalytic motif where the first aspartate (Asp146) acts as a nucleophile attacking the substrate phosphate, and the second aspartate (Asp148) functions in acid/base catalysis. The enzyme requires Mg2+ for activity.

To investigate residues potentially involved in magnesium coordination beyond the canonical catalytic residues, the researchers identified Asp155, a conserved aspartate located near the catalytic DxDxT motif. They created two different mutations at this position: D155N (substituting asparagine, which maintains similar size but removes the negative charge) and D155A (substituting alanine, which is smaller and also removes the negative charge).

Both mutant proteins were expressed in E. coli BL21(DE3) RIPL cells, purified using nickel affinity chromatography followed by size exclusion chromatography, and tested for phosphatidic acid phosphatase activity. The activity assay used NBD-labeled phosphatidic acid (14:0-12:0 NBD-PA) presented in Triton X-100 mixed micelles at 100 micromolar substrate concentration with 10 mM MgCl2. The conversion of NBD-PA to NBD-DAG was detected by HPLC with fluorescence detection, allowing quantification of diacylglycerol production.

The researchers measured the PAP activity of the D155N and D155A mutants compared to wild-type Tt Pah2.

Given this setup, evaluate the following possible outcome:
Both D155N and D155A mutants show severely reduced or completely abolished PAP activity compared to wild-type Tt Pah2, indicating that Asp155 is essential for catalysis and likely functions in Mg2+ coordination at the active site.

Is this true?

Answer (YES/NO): YES